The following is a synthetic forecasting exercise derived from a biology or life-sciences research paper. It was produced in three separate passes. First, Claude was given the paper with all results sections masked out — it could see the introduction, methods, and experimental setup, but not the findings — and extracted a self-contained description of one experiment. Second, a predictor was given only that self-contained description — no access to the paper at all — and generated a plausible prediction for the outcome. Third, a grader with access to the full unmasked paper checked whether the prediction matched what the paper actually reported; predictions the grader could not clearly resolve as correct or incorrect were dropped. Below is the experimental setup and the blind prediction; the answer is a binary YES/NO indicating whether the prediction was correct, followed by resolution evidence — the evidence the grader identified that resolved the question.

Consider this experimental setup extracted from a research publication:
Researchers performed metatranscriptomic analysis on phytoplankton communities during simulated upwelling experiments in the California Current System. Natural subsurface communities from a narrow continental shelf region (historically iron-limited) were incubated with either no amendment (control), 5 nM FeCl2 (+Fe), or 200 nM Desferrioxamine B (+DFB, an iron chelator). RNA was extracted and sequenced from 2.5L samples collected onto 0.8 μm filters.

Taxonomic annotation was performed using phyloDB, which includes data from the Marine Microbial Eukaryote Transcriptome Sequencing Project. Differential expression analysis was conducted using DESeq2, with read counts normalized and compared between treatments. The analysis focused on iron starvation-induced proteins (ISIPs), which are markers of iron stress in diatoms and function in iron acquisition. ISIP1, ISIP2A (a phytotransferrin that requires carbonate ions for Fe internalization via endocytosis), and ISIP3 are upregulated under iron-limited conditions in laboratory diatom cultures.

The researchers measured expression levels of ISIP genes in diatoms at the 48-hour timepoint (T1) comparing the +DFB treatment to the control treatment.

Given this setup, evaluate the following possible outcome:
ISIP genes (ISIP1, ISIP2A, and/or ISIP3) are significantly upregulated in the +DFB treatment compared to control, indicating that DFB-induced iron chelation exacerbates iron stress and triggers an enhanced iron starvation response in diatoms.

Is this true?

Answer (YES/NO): YES